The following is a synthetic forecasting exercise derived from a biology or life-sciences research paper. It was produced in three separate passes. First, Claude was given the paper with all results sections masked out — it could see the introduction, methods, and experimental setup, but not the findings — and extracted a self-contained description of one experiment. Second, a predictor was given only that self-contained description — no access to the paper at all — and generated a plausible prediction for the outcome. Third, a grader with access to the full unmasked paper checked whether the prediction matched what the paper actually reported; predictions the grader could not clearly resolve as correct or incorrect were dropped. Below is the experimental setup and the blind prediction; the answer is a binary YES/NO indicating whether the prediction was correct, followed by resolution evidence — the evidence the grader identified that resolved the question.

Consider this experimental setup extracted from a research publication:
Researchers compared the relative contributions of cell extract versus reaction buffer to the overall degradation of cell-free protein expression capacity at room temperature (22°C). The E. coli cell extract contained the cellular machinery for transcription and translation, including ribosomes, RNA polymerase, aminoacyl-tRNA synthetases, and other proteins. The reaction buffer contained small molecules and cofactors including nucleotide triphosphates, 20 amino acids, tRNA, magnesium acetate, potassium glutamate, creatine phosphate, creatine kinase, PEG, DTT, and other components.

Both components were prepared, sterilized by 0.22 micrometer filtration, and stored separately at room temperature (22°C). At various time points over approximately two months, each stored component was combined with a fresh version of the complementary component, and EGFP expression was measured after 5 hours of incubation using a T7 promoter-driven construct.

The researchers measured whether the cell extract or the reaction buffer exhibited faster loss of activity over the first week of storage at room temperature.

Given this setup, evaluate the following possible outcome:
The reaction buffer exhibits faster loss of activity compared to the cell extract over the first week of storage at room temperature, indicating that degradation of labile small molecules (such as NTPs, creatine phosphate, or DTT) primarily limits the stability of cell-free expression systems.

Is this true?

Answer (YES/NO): NO